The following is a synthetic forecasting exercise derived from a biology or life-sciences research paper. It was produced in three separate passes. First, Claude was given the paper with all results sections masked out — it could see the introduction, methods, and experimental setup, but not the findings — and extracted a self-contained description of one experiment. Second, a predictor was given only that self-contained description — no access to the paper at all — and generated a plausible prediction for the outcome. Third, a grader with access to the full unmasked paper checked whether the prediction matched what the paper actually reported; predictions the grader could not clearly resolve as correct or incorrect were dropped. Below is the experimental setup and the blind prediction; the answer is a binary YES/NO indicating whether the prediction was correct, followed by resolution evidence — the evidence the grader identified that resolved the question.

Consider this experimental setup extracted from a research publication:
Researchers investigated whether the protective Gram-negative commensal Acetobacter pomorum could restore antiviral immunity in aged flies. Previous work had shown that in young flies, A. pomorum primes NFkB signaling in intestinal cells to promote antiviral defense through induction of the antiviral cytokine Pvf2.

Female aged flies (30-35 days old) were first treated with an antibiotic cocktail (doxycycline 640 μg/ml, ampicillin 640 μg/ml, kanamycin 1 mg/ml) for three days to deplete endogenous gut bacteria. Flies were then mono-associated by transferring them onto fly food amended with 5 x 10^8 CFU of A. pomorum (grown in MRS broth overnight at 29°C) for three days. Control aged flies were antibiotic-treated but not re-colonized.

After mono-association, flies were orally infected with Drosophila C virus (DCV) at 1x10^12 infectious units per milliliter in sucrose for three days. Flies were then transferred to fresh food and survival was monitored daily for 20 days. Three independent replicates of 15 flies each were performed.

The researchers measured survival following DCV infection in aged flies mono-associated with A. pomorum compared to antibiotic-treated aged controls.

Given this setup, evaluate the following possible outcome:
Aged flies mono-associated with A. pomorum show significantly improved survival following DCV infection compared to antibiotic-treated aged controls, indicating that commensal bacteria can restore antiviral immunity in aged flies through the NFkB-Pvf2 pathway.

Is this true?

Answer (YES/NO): NO